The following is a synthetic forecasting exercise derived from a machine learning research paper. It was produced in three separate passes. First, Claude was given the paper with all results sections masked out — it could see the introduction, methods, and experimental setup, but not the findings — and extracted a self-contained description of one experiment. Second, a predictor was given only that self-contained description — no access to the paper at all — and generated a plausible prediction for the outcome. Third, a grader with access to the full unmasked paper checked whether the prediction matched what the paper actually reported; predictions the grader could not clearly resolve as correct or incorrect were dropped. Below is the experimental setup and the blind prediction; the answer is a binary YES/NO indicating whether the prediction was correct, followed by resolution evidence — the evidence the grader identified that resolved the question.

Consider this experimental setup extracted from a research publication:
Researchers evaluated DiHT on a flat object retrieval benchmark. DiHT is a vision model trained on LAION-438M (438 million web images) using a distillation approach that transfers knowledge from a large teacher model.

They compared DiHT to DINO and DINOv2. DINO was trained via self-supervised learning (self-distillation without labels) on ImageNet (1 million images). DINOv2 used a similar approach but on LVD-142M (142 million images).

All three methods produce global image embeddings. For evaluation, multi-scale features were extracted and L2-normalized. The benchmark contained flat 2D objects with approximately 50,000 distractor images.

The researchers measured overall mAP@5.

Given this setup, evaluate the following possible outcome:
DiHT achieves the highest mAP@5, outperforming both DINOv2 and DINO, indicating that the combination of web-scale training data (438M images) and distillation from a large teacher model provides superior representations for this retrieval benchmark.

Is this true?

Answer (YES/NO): YES